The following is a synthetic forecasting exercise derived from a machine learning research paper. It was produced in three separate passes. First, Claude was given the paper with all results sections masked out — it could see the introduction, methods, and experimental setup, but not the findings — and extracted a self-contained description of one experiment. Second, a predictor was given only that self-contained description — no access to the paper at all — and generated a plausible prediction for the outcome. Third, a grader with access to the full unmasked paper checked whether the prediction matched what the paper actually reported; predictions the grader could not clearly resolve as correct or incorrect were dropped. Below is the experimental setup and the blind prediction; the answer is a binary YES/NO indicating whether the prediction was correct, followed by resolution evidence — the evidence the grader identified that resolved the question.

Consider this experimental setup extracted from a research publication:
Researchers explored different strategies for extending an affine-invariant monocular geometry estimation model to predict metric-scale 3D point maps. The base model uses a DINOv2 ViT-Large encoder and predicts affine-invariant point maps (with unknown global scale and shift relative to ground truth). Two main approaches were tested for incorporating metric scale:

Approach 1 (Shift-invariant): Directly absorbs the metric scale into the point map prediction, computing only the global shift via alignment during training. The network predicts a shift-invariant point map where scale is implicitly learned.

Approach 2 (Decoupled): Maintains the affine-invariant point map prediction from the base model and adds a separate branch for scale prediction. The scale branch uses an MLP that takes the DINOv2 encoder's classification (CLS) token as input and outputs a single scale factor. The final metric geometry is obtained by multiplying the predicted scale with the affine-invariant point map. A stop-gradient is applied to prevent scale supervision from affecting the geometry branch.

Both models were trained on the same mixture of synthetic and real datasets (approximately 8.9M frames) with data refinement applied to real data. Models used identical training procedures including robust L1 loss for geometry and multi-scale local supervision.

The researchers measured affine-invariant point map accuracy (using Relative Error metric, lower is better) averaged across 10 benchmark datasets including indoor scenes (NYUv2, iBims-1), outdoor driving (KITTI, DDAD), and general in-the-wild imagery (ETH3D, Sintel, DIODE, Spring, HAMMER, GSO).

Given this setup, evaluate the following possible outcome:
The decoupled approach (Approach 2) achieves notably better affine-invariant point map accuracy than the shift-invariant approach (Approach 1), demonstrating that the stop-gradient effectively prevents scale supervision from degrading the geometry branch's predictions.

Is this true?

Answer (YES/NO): NO